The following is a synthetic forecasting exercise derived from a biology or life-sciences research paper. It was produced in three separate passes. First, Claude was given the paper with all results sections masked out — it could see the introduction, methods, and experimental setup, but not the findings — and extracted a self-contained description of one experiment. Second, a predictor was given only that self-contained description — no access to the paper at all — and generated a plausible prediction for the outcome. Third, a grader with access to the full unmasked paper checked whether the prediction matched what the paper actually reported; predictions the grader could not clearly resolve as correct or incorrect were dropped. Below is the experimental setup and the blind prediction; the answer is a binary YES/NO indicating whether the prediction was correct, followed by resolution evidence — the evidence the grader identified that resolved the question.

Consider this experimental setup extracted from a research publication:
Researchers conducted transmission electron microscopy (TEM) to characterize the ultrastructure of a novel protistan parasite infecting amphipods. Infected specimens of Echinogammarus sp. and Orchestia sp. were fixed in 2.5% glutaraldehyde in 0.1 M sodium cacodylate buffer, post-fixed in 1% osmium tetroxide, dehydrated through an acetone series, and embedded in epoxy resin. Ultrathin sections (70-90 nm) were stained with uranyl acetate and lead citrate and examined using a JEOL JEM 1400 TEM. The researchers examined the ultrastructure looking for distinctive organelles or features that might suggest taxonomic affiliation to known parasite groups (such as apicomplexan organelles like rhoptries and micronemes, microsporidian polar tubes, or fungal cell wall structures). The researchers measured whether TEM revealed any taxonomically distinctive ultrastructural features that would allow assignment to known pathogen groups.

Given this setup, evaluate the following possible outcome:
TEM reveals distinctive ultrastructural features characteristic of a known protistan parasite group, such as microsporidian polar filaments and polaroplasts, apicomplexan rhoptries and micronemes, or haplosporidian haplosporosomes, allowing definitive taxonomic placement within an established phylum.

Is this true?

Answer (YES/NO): NO